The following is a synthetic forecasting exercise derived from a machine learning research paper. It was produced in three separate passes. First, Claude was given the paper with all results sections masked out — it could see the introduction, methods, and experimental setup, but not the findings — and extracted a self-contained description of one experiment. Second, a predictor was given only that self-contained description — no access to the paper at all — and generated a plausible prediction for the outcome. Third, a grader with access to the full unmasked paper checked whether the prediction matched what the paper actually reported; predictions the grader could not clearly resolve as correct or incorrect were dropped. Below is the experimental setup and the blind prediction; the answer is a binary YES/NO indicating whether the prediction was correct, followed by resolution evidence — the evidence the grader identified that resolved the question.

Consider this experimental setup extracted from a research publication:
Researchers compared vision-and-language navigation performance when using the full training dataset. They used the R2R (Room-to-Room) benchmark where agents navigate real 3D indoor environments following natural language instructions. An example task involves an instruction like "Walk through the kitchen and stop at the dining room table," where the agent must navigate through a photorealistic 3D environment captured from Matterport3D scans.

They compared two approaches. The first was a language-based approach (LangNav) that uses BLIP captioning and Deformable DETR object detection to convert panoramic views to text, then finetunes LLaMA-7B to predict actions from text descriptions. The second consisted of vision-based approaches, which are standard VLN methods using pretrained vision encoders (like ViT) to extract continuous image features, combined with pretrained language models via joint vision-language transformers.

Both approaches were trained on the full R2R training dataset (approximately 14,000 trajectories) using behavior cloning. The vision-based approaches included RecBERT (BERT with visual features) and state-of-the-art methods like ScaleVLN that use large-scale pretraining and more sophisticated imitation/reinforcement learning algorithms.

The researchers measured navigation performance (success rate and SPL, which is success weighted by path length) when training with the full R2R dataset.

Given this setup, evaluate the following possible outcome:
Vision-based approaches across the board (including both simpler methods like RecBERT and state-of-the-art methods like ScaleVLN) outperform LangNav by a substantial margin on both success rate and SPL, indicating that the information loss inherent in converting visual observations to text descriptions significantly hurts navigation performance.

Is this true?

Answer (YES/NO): NO